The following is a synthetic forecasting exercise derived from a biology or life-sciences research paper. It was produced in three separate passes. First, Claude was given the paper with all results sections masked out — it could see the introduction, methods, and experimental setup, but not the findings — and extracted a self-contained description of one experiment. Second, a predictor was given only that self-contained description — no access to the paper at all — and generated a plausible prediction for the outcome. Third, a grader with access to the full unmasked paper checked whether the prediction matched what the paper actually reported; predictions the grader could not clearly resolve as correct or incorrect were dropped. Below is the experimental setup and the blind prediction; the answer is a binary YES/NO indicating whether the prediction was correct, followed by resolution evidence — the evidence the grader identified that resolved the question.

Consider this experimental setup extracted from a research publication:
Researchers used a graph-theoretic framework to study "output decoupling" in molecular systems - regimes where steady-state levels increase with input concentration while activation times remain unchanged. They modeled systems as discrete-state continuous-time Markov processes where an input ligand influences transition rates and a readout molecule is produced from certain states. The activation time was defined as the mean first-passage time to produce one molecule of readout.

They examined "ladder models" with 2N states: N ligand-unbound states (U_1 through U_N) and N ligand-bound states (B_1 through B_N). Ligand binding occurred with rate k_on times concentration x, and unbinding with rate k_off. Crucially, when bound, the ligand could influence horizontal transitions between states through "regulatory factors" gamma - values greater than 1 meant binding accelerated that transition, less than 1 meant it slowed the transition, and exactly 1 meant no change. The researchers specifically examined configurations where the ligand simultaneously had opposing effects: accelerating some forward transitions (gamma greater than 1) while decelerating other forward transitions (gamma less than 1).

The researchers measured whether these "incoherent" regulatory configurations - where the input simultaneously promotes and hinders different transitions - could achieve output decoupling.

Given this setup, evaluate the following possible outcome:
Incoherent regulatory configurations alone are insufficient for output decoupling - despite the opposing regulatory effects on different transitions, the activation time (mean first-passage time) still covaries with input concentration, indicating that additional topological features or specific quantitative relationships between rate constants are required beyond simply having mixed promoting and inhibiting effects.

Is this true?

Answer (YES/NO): NO